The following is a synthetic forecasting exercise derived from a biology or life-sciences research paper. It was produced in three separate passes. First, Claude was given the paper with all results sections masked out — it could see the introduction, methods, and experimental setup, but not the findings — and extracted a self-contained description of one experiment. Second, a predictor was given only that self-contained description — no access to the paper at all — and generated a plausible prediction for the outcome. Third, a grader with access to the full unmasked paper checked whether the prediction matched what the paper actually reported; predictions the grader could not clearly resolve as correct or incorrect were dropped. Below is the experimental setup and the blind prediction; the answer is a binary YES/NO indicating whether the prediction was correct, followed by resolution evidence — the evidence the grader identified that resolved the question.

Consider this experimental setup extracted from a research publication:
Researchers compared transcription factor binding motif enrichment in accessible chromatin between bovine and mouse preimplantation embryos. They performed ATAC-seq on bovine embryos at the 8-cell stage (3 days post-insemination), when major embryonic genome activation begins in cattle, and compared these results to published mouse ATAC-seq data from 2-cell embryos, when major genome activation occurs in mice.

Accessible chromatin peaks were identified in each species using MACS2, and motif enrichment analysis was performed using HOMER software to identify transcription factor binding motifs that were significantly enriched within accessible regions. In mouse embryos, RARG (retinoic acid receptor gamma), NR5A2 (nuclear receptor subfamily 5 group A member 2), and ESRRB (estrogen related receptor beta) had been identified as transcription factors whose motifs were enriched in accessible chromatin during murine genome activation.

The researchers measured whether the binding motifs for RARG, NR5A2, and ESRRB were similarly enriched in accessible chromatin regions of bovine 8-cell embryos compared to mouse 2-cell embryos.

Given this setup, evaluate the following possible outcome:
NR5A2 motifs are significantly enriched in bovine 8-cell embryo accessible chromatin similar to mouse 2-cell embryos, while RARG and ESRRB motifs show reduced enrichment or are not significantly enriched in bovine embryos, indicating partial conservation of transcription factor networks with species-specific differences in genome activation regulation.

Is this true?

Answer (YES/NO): NO